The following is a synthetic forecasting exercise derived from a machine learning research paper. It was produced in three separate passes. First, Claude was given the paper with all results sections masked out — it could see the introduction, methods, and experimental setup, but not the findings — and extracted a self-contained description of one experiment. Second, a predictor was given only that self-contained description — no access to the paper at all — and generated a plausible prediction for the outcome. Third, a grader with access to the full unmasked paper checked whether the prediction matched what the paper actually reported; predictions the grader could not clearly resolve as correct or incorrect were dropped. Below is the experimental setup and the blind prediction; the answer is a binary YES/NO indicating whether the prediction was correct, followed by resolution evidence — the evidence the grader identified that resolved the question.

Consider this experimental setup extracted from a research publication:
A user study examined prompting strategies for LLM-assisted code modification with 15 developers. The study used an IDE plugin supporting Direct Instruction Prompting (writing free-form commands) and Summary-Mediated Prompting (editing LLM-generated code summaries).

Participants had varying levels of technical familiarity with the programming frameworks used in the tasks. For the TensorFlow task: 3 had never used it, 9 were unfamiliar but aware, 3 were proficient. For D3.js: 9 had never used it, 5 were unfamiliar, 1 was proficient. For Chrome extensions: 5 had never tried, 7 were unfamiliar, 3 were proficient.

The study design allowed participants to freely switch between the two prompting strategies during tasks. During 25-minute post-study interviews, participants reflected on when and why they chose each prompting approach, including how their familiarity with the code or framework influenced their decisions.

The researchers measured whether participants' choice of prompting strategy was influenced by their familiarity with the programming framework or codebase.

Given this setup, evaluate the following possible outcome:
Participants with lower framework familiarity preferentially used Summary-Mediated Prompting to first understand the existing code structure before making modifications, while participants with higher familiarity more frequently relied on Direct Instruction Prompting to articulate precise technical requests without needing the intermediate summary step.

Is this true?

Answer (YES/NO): YES